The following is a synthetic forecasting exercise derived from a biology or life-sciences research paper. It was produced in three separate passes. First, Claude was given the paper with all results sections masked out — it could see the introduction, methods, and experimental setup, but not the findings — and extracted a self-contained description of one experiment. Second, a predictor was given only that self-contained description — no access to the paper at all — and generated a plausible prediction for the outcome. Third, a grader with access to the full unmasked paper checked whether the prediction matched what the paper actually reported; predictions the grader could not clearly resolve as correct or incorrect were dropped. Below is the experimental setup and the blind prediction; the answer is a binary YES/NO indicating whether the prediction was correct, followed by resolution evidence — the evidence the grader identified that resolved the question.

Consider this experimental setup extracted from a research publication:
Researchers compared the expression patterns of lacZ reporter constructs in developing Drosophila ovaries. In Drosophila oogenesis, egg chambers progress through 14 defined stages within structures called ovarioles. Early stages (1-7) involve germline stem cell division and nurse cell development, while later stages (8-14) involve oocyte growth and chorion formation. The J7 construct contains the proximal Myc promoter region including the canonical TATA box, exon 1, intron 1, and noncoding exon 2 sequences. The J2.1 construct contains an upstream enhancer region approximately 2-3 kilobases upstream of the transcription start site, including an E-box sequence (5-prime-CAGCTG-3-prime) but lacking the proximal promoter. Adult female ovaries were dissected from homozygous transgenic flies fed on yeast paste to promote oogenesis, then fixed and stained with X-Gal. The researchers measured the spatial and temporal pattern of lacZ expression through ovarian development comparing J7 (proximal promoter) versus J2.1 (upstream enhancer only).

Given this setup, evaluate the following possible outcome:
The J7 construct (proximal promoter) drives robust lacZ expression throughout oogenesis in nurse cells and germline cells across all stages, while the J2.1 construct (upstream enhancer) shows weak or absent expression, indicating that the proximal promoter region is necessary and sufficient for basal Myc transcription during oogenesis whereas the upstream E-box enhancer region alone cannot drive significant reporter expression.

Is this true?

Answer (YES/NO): NO